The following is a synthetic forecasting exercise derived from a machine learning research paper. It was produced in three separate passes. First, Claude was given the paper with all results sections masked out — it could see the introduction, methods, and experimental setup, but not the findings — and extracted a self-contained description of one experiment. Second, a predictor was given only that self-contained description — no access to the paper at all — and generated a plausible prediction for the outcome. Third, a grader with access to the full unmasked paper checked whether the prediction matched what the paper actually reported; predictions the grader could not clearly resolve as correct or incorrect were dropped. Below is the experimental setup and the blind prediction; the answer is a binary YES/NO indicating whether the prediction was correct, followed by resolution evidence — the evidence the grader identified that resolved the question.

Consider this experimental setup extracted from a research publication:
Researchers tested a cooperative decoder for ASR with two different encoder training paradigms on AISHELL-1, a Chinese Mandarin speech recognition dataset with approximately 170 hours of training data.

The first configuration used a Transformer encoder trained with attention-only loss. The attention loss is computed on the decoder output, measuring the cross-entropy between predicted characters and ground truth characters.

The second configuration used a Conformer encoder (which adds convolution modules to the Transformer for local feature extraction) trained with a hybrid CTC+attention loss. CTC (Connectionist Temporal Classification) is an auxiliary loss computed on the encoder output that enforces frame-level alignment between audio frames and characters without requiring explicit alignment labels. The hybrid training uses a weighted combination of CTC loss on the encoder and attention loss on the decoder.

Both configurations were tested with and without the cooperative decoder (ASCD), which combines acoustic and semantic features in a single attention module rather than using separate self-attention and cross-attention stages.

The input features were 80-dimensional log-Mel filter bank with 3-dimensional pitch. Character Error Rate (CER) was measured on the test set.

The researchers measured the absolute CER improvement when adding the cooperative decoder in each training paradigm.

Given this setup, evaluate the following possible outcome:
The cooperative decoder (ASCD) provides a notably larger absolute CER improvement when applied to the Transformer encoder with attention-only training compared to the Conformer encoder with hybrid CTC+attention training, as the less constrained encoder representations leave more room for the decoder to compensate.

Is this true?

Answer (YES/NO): YES